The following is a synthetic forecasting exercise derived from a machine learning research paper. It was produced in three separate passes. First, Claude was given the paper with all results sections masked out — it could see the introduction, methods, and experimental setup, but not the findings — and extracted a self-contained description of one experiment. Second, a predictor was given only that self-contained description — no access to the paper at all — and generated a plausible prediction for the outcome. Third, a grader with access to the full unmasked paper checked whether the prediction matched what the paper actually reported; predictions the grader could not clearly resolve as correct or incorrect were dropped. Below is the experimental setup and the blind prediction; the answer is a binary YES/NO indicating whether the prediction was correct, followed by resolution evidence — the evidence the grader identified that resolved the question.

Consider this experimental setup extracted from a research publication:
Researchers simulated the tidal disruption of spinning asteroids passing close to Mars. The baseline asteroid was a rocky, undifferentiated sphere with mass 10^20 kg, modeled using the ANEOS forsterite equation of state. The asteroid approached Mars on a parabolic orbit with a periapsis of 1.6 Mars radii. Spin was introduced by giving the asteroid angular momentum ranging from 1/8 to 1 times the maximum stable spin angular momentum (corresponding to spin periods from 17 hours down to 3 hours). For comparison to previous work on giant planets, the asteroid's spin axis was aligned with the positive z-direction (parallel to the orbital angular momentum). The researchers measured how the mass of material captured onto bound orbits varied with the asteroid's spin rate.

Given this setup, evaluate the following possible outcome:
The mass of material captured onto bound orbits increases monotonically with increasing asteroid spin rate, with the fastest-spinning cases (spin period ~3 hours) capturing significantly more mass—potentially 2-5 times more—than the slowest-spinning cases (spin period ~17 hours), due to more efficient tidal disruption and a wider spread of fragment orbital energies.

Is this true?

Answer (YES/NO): NO